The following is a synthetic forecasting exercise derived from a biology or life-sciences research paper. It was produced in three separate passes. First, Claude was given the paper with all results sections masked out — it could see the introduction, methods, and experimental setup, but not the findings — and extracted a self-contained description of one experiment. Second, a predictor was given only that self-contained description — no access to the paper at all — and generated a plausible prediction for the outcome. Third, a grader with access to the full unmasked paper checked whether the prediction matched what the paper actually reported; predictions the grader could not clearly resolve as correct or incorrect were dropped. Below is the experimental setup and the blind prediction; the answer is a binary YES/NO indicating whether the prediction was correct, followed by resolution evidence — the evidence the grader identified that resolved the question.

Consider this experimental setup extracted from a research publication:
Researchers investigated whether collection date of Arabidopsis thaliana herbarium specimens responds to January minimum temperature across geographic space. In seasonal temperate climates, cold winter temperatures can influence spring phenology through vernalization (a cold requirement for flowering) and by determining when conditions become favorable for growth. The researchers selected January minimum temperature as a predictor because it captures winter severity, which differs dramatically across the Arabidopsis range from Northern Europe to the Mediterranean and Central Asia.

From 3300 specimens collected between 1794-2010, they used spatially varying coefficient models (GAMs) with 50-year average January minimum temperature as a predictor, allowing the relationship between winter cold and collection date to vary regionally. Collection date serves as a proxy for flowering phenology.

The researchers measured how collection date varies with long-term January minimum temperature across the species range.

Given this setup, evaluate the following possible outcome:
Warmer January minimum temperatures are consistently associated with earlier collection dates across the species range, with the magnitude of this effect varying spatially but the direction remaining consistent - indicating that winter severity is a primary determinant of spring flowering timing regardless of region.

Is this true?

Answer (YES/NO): NO